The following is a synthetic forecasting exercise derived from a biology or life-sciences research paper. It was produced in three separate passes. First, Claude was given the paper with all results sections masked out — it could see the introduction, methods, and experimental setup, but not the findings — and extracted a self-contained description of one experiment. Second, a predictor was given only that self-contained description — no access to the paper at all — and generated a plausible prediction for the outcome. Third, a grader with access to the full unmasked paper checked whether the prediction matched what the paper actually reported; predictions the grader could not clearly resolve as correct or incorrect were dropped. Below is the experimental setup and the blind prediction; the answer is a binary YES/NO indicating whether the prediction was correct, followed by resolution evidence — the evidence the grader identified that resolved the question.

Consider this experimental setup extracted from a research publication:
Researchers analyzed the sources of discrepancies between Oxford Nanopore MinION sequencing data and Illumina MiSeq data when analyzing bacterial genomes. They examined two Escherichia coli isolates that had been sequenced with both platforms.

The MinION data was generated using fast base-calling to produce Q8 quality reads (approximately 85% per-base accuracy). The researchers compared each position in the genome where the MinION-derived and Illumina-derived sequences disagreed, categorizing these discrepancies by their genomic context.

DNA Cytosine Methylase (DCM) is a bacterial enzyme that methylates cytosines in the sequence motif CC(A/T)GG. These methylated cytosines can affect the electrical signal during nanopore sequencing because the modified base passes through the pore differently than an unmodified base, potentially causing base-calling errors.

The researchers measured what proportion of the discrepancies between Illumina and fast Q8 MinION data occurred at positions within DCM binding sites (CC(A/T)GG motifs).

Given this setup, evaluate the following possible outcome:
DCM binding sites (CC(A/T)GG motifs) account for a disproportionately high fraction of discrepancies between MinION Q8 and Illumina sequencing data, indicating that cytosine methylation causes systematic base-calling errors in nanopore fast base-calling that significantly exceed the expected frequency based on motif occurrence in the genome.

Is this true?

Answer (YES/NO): YES